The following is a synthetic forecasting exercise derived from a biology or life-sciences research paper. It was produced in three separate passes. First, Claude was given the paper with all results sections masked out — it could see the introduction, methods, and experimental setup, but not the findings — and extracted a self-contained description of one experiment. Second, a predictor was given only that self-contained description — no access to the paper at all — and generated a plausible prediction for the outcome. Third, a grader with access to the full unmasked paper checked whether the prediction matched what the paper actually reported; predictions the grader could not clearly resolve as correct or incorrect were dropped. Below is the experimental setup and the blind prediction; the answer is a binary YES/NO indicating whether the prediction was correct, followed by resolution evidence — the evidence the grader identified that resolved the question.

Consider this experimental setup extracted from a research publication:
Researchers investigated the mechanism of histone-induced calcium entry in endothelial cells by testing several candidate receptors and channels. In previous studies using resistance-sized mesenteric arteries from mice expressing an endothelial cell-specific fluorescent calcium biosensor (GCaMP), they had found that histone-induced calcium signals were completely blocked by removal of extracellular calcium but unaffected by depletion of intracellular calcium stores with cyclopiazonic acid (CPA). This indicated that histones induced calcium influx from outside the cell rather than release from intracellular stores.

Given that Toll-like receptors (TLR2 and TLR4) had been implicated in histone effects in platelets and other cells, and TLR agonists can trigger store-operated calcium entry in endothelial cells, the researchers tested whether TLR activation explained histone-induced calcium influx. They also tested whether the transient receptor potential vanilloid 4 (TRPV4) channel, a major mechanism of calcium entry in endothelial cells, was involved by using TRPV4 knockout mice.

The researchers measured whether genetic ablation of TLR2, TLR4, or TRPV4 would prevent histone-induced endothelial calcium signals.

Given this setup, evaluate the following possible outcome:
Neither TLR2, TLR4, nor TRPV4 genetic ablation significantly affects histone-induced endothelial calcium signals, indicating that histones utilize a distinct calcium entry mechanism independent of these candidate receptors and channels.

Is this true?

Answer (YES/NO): YES